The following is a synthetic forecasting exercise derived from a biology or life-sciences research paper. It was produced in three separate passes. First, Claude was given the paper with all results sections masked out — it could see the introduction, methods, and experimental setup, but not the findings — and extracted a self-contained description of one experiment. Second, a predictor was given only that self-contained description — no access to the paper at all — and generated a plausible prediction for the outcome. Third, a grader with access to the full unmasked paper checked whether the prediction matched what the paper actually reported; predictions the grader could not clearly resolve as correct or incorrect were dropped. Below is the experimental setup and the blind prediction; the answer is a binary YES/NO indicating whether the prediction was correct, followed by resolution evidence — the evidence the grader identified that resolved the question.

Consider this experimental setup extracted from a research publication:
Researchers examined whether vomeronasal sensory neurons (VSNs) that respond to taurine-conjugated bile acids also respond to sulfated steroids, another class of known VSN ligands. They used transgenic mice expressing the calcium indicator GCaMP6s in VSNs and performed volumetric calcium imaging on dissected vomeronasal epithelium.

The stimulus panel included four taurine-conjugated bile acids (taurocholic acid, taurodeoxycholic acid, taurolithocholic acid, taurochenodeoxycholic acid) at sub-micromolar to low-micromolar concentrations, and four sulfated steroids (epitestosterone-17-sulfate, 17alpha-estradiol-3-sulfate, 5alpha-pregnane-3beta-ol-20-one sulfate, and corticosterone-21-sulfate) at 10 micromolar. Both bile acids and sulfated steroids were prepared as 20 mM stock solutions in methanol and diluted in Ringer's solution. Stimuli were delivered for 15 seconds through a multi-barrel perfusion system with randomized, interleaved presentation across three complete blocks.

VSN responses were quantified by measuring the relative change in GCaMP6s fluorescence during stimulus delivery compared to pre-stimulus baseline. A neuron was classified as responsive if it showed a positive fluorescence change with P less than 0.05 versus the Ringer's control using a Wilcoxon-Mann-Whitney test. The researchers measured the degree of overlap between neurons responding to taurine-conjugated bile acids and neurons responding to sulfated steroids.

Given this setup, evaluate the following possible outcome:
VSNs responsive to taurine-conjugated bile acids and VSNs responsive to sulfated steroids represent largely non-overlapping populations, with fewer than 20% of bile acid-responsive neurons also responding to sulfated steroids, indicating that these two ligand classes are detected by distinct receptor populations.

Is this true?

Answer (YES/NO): YES